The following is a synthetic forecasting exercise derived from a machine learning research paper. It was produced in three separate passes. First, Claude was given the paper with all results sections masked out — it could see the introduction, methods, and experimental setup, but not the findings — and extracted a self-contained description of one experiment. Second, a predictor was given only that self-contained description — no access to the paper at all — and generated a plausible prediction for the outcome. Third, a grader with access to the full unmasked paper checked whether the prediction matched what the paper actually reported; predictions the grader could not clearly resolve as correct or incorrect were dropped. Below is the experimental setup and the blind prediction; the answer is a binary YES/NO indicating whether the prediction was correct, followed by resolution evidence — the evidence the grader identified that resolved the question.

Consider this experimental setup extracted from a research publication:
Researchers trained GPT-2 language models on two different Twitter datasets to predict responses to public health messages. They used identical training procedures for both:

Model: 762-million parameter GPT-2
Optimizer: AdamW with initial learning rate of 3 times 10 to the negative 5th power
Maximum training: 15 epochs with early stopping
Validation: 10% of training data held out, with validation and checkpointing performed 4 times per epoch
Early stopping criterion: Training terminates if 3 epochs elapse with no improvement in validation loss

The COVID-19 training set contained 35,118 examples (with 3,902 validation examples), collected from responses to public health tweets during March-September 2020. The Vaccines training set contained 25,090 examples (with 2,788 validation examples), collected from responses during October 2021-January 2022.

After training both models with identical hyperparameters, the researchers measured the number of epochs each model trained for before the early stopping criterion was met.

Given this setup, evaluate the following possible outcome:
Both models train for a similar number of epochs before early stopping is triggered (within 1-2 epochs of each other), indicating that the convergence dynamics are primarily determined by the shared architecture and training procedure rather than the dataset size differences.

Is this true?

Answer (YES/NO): YES